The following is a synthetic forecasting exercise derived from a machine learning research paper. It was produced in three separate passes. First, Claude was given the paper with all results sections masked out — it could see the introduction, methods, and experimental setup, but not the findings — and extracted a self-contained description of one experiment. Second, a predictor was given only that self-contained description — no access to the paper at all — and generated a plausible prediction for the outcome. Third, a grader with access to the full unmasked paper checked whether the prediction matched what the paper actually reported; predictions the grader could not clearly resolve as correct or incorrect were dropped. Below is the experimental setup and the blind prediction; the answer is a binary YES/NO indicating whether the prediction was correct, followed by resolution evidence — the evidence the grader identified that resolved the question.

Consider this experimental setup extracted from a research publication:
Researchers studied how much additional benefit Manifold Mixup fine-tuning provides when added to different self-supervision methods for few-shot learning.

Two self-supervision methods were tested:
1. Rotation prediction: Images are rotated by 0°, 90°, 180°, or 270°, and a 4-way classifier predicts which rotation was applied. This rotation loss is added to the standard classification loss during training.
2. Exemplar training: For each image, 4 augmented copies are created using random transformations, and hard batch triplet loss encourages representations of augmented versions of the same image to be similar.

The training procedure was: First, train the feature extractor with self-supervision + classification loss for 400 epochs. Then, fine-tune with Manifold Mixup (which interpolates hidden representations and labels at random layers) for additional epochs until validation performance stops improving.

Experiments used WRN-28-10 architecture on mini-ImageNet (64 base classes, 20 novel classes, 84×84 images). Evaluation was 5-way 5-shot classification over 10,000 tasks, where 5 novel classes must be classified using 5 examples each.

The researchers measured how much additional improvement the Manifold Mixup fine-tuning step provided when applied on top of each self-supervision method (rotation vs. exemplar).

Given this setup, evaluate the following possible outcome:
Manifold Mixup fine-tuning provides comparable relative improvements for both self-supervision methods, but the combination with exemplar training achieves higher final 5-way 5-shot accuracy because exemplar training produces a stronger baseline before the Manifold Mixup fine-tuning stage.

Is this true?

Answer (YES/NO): NO